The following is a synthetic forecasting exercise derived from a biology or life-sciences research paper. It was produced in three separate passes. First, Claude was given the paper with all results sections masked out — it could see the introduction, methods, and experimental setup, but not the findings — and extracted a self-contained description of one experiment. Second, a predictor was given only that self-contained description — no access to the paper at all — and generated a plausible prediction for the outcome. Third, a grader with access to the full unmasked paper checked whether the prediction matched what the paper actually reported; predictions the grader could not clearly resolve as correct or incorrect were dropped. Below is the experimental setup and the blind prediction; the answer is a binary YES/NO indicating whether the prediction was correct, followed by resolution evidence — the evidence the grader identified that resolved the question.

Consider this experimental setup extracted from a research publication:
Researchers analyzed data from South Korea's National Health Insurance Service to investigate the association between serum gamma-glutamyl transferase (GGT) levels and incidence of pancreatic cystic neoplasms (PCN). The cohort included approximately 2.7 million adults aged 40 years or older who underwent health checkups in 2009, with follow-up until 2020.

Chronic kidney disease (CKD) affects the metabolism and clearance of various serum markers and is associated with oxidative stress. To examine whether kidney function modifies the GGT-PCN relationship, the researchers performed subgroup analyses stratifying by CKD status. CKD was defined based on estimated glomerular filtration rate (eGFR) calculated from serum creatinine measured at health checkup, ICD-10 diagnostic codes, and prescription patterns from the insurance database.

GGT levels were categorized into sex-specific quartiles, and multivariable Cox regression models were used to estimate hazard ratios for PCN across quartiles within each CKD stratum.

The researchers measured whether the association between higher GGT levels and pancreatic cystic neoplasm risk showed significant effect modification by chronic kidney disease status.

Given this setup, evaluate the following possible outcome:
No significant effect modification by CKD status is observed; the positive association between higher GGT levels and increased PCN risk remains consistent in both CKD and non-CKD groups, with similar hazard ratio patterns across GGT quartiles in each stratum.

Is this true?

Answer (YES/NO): YES